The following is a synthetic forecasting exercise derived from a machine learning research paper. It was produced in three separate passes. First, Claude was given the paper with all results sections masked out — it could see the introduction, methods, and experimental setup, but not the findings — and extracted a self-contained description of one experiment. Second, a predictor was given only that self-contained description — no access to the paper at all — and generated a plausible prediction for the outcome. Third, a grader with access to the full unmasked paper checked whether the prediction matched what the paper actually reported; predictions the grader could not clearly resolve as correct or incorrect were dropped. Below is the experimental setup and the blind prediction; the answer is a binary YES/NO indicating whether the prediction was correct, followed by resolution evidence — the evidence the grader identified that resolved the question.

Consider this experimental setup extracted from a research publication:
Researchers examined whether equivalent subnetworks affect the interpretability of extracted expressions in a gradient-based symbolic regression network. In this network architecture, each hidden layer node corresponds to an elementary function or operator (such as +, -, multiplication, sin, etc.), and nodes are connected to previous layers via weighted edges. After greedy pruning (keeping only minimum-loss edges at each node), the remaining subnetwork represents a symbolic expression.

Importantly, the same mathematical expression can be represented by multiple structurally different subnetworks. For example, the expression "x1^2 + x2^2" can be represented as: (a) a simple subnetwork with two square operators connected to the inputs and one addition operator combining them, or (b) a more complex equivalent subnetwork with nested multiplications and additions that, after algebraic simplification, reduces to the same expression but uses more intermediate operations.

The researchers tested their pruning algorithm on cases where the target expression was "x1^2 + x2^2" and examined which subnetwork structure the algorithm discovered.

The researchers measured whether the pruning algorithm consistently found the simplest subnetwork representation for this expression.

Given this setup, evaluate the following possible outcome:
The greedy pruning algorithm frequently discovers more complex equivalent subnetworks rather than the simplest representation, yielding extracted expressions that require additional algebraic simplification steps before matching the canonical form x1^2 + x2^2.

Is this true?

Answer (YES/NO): NO